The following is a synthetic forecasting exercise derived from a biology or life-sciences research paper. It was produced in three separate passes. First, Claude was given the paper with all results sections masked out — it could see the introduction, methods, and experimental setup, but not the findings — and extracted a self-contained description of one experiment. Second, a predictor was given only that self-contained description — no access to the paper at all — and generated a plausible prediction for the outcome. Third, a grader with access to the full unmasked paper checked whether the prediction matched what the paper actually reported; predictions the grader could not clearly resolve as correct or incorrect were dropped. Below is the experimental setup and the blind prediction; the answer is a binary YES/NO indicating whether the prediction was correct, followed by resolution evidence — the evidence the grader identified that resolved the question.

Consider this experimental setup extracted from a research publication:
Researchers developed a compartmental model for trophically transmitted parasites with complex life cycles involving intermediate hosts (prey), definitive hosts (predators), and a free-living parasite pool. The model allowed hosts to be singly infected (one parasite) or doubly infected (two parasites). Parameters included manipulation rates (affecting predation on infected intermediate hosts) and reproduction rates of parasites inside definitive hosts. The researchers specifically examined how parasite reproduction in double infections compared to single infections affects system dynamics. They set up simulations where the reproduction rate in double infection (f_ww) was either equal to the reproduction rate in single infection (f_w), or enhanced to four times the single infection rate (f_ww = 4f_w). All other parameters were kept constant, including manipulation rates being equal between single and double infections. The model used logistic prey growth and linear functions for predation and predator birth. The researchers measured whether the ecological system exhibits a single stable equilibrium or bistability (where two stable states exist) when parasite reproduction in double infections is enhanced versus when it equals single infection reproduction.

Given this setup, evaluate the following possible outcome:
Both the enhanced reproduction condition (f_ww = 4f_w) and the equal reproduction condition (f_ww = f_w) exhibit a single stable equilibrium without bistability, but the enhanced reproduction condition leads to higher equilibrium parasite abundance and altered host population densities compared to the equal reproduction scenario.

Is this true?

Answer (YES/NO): NO